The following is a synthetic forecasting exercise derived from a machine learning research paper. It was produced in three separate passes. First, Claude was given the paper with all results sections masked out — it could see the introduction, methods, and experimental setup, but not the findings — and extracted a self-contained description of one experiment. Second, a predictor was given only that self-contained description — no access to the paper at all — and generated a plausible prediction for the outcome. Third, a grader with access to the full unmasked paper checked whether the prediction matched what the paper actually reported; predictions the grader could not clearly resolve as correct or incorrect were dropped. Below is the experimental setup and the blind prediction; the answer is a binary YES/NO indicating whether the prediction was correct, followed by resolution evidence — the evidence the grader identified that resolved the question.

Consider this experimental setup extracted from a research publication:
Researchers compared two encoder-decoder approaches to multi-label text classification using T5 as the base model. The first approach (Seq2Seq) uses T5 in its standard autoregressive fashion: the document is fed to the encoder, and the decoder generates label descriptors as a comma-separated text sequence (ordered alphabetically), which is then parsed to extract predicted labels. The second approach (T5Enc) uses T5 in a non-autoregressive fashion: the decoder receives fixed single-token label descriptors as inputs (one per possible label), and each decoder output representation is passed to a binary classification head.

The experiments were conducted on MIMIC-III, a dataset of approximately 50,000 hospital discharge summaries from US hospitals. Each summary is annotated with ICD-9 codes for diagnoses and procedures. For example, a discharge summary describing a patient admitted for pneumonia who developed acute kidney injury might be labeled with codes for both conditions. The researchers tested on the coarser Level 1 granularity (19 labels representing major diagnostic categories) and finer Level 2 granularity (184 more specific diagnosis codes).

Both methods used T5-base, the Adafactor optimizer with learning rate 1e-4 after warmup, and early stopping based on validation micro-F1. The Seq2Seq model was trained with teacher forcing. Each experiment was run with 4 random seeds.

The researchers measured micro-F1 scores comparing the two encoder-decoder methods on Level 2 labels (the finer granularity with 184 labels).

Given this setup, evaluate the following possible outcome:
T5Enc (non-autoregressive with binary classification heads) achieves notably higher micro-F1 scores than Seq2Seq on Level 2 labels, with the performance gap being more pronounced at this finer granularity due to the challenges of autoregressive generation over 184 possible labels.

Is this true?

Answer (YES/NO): YES